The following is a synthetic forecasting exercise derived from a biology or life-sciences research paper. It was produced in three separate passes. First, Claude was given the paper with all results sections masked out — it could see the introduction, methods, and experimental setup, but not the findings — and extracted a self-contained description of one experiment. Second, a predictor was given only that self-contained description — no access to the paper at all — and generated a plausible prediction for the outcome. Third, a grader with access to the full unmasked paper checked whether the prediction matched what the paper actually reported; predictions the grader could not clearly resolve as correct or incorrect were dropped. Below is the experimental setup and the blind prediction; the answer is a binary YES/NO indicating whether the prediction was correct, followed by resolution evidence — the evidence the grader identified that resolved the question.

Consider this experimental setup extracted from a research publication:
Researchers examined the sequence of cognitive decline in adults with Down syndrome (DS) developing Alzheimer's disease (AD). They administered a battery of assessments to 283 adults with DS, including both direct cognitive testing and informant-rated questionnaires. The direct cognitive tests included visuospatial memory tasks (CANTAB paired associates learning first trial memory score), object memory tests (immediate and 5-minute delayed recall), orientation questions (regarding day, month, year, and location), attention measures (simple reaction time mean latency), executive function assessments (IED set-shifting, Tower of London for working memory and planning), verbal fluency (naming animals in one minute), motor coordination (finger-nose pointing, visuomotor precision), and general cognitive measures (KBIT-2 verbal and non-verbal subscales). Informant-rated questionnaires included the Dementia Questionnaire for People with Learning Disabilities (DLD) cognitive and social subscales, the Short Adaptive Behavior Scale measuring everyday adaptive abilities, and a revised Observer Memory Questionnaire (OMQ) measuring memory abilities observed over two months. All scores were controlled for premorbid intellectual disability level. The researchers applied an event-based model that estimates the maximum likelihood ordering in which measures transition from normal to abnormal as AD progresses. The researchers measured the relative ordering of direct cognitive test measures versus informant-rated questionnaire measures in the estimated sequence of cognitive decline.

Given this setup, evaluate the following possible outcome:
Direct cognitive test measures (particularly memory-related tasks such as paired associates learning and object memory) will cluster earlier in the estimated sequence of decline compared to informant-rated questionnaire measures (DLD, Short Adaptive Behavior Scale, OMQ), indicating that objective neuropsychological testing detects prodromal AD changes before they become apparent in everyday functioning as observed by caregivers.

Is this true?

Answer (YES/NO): YES